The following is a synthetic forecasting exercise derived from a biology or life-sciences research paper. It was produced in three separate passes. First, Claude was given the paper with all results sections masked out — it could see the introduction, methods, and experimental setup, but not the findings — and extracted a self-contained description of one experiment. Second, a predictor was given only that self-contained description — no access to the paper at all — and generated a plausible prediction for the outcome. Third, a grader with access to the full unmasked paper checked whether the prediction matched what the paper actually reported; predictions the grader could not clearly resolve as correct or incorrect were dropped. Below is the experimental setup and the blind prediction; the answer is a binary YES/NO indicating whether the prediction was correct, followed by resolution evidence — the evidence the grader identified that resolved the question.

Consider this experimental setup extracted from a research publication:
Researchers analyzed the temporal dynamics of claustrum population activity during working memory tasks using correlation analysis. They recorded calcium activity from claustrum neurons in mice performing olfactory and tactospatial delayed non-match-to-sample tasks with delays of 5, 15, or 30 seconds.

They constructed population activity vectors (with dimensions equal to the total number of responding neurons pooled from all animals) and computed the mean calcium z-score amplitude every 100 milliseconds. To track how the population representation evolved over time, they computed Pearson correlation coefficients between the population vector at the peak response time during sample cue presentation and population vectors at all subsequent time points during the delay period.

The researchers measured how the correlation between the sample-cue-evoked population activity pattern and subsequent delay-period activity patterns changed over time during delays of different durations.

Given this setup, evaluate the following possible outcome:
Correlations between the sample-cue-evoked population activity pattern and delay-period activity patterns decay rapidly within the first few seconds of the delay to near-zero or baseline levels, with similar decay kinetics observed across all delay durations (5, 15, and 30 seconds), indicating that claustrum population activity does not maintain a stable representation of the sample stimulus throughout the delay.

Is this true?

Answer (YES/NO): NO